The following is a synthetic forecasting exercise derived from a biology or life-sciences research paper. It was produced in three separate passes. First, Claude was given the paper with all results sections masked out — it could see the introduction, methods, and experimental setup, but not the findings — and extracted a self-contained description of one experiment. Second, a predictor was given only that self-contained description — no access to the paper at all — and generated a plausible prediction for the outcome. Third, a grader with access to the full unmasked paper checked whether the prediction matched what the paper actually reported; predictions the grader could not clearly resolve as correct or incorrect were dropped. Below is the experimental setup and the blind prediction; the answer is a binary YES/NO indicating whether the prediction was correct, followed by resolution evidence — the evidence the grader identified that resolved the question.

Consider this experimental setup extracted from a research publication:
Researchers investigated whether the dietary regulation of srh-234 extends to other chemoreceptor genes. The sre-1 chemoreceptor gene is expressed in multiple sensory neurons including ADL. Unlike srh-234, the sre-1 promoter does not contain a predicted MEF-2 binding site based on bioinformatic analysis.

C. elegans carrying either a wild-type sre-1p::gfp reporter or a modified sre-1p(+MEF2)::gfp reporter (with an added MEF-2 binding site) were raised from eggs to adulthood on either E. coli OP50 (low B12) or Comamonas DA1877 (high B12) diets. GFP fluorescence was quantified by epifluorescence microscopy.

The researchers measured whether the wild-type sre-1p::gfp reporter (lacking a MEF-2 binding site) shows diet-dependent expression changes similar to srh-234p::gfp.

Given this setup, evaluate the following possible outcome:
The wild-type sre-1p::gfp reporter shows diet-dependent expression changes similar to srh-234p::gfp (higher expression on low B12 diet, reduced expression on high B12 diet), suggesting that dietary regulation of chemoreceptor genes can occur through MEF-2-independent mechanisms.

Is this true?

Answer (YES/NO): NO